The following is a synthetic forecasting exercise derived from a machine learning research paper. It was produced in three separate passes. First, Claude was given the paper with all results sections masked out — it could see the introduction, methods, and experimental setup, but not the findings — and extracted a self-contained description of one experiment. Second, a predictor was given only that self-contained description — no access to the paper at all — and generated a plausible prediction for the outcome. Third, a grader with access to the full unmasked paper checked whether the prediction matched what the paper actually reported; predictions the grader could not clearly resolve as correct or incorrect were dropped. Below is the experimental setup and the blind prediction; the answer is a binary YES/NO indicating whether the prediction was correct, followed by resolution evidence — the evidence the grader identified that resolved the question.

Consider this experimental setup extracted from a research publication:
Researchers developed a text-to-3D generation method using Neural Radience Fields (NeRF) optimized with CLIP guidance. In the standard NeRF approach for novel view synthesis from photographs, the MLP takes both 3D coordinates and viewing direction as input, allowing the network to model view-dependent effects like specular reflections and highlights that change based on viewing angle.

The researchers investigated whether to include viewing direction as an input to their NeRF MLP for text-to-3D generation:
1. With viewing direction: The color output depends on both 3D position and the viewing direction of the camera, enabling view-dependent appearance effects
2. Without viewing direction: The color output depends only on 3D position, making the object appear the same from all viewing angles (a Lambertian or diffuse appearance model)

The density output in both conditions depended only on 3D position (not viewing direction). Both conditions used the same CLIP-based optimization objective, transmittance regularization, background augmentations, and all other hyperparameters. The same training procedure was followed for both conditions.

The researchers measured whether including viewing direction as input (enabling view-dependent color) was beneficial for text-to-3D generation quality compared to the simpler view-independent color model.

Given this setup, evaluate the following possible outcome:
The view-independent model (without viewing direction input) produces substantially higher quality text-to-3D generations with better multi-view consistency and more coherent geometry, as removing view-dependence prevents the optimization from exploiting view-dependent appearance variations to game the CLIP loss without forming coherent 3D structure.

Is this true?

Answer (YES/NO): NO